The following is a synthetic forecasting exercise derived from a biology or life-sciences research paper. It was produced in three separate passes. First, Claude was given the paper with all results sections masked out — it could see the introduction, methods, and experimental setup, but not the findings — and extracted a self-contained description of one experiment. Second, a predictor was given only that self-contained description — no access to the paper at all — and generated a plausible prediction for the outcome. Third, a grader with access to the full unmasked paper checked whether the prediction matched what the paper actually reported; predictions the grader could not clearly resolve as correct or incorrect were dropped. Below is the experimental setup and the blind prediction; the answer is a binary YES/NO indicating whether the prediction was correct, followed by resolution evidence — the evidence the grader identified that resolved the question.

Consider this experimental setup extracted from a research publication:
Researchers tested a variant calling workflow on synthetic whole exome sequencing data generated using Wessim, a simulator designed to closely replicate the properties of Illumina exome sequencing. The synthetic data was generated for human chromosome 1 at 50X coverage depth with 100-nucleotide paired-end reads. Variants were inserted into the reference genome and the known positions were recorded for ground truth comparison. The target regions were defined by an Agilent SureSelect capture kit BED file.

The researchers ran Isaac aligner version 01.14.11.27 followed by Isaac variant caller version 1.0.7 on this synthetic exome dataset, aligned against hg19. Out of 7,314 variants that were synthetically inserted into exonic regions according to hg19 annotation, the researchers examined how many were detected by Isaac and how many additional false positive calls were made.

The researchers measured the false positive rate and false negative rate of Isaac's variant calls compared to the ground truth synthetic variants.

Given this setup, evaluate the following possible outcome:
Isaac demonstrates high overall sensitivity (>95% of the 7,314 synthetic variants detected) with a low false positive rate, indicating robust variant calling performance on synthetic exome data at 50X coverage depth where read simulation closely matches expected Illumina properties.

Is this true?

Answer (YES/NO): NO